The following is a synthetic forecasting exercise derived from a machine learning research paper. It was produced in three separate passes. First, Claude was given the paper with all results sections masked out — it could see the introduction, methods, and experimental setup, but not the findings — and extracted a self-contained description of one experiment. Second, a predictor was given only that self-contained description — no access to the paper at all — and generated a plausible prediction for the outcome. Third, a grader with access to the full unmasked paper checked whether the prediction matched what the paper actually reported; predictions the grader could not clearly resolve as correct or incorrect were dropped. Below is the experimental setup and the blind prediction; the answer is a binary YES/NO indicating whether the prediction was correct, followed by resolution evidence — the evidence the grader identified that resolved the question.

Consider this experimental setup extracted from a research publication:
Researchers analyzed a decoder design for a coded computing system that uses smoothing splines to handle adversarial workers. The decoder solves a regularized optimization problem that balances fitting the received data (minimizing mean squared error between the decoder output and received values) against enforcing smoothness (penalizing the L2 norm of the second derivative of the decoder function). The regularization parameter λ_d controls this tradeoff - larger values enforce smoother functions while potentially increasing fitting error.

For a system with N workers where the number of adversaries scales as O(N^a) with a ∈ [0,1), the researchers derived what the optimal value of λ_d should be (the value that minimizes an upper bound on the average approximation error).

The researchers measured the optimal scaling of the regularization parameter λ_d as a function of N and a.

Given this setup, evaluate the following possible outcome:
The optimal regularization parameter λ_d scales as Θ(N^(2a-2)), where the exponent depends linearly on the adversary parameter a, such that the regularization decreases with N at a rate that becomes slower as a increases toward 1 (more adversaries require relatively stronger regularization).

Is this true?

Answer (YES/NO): NO